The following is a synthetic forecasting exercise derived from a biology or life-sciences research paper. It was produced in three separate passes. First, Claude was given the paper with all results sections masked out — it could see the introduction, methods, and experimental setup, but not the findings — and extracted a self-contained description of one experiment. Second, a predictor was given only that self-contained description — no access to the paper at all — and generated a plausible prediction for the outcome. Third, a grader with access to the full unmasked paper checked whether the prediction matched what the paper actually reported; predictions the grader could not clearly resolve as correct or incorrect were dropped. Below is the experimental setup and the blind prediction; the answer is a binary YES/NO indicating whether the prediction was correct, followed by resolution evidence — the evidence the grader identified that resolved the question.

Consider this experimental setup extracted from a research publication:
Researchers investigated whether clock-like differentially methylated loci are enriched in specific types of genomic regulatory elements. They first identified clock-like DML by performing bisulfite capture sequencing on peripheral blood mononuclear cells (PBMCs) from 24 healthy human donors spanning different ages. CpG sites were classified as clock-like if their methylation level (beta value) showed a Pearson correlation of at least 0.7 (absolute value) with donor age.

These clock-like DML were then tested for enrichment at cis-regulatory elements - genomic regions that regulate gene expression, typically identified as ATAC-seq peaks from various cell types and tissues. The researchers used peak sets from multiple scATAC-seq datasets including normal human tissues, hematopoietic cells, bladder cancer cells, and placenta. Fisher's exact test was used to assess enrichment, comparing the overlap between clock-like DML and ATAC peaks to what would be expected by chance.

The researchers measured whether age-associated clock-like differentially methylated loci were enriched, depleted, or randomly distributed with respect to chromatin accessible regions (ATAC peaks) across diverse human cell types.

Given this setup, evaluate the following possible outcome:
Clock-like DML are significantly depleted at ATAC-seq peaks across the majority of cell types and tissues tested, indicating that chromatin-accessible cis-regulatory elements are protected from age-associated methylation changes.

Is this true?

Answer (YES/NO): NO